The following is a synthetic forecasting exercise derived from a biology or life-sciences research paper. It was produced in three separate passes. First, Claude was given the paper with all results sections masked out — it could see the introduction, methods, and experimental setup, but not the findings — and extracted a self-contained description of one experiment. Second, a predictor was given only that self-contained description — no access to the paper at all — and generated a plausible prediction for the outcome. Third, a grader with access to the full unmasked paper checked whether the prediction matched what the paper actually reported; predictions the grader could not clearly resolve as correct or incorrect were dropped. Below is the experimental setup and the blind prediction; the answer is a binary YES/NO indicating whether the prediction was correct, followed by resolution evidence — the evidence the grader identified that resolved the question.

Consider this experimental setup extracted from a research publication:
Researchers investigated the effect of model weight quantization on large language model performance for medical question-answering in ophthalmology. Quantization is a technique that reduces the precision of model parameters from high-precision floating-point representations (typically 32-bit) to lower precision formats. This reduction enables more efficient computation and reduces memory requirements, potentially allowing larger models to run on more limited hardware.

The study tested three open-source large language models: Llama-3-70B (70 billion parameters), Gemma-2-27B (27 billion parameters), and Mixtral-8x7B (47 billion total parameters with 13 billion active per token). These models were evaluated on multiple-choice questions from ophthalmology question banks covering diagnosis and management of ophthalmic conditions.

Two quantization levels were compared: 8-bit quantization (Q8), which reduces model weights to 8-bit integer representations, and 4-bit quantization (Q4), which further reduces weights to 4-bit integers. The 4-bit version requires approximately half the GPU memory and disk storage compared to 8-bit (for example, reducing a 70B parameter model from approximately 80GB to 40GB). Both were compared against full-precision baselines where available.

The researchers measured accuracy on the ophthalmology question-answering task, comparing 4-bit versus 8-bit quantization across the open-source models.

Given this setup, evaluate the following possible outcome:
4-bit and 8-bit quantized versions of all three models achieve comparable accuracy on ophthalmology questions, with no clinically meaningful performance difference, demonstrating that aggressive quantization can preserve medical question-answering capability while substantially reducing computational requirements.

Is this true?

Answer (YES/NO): NO